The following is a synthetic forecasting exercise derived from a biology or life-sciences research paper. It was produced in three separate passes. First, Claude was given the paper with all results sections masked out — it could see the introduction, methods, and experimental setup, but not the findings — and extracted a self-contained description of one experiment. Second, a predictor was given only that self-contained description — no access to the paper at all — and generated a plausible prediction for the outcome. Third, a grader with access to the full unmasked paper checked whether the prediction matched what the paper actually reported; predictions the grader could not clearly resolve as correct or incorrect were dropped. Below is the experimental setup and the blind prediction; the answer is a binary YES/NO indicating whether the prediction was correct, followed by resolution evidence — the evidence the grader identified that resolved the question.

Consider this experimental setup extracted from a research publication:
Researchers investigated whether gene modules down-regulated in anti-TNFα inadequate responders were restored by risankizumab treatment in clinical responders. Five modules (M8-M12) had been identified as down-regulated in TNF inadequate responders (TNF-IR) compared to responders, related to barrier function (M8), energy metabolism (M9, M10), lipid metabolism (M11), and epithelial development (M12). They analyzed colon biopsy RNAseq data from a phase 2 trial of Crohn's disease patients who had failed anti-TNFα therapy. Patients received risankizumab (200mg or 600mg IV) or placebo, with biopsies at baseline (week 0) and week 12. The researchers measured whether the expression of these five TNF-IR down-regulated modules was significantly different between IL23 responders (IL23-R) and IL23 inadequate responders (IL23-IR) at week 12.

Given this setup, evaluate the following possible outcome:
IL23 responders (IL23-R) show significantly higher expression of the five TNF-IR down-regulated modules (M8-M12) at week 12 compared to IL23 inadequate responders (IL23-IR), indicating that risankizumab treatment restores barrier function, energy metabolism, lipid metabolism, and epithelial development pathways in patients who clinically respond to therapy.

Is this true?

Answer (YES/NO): NO